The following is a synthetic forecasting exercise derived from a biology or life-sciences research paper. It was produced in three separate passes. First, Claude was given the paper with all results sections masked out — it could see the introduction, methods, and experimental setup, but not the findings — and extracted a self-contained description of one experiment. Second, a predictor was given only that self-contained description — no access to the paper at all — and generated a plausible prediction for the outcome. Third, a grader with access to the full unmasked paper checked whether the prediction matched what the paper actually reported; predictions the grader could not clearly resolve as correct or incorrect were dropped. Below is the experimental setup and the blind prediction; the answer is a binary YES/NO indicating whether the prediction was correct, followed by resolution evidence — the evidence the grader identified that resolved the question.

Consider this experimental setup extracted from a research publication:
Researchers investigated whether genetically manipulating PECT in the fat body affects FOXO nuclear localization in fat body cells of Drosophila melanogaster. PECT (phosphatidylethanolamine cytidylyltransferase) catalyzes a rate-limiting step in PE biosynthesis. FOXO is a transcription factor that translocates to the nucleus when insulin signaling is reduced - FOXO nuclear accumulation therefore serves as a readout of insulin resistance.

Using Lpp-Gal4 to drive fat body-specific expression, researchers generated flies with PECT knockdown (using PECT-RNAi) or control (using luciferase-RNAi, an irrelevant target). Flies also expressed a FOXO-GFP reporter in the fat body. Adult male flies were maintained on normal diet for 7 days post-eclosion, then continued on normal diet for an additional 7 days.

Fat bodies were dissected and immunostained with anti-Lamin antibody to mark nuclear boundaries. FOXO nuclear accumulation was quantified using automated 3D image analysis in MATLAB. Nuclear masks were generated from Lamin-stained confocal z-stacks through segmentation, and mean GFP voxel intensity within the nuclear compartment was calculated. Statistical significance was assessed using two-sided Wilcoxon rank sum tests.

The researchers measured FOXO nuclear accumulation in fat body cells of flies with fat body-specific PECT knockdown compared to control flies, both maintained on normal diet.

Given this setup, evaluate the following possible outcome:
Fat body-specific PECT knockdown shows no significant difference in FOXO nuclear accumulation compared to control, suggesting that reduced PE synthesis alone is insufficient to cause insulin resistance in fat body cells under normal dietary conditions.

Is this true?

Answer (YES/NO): NO